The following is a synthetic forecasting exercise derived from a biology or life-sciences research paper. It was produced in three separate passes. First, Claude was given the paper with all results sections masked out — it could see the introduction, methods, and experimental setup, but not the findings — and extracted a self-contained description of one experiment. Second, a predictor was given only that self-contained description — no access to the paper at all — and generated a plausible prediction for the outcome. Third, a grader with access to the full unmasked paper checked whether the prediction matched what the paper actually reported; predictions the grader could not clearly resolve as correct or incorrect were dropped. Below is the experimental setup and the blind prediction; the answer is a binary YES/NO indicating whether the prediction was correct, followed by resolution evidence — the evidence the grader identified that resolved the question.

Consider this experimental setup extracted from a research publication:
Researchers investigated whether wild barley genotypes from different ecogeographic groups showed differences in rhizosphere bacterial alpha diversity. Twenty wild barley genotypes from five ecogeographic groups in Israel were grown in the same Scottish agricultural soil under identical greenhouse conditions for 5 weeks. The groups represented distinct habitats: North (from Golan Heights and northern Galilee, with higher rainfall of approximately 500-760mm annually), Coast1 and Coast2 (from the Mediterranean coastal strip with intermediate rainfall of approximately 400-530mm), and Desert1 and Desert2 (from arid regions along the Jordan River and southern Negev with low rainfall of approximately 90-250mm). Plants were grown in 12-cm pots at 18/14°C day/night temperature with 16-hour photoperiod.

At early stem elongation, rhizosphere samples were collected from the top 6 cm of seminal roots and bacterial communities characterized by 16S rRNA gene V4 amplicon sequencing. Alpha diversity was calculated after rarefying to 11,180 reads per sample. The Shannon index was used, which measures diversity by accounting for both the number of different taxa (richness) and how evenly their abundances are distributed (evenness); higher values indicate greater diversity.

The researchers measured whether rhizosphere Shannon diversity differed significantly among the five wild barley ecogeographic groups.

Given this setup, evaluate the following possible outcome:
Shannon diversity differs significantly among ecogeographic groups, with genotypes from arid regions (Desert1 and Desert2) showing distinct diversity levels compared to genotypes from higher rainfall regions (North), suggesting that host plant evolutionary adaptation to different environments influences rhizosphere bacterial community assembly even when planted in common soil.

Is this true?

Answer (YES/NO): NO